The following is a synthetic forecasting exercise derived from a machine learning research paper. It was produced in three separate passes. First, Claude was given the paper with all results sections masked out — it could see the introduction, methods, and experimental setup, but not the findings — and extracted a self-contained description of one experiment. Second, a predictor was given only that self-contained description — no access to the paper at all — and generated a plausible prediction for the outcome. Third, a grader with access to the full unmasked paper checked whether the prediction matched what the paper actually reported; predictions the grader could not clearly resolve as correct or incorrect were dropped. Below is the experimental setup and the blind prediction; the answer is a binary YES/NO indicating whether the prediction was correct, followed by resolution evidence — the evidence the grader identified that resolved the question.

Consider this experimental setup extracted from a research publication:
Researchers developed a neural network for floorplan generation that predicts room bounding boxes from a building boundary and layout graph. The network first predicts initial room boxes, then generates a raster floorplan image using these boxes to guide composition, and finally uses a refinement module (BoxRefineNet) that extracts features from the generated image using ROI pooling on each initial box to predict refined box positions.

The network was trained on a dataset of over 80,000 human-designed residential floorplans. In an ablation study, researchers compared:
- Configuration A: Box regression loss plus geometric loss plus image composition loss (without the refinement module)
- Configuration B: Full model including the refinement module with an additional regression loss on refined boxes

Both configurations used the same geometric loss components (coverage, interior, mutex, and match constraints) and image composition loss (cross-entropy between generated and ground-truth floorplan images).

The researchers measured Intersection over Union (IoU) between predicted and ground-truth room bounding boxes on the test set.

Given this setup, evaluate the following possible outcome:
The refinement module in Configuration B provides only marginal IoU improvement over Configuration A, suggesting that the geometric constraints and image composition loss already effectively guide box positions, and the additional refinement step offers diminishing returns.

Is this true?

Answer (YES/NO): NO